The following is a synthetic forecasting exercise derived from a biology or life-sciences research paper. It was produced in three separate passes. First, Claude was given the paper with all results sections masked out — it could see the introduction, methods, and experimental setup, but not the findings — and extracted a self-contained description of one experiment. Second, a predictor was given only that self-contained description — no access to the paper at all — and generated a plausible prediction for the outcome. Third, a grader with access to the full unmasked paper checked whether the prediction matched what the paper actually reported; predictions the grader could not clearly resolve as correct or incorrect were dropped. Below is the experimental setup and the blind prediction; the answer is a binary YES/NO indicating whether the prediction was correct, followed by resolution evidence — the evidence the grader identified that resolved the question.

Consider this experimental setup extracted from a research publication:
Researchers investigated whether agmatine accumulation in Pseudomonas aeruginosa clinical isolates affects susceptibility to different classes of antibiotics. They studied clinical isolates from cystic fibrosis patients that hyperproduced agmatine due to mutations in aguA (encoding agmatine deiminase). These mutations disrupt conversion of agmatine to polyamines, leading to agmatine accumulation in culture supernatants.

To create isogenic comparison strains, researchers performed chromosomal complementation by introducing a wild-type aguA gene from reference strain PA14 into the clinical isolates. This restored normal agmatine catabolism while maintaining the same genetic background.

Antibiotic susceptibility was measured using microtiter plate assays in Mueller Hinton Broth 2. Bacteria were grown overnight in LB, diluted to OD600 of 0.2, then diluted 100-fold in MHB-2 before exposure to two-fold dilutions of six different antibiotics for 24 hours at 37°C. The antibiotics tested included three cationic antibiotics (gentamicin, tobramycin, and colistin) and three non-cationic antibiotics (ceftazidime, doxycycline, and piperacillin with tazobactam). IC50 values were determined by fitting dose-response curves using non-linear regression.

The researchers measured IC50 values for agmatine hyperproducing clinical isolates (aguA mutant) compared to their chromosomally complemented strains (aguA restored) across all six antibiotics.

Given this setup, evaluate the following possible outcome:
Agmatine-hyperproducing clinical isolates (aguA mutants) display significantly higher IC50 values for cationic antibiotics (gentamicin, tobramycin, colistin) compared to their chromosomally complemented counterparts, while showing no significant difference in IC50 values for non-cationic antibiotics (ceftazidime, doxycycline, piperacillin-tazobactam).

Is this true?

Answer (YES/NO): YES